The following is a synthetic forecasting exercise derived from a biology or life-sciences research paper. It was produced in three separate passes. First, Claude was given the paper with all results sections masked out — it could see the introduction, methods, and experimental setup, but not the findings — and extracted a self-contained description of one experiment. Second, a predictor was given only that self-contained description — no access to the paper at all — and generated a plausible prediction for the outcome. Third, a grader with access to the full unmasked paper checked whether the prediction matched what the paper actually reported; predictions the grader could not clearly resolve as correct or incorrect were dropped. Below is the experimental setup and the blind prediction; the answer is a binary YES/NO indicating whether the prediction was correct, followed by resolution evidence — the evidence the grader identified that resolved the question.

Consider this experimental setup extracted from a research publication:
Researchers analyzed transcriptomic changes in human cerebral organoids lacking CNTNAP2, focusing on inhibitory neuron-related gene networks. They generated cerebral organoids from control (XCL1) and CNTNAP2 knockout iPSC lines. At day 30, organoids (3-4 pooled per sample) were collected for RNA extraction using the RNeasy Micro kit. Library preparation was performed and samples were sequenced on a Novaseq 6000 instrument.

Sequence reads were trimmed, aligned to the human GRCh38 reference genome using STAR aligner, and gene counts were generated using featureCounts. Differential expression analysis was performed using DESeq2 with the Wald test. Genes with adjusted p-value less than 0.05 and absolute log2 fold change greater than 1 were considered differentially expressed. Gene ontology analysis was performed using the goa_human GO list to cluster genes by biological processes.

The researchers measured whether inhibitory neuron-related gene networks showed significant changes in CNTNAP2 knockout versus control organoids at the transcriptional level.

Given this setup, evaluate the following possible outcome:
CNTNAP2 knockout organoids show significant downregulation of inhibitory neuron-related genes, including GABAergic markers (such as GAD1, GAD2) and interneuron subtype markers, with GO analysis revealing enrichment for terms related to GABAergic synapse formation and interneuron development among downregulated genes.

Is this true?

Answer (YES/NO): NO